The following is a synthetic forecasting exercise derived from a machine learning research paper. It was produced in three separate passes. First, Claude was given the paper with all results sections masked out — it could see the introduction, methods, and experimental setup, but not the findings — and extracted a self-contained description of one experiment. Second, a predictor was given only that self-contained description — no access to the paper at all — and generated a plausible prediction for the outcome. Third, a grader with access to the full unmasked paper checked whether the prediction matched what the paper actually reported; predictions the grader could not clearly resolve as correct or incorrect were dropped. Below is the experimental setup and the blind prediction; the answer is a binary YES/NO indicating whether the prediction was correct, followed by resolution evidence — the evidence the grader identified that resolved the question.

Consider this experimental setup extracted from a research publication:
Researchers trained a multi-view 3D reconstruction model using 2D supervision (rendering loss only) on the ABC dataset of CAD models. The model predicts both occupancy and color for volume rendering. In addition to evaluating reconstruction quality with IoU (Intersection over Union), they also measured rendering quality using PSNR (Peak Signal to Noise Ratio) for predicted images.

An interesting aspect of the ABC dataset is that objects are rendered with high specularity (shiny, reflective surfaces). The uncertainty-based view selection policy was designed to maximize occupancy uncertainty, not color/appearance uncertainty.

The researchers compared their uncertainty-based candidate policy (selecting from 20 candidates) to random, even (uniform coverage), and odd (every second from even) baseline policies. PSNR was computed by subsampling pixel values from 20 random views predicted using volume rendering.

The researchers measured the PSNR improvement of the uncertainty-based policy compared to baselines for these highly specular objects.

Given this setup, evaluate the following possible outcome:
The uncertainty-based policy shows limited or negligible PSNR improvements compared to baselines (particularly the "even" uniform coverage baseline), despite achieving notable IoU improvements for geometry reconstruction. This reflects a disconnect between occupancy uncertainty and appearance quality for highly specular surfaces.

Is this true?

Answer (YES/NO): NO